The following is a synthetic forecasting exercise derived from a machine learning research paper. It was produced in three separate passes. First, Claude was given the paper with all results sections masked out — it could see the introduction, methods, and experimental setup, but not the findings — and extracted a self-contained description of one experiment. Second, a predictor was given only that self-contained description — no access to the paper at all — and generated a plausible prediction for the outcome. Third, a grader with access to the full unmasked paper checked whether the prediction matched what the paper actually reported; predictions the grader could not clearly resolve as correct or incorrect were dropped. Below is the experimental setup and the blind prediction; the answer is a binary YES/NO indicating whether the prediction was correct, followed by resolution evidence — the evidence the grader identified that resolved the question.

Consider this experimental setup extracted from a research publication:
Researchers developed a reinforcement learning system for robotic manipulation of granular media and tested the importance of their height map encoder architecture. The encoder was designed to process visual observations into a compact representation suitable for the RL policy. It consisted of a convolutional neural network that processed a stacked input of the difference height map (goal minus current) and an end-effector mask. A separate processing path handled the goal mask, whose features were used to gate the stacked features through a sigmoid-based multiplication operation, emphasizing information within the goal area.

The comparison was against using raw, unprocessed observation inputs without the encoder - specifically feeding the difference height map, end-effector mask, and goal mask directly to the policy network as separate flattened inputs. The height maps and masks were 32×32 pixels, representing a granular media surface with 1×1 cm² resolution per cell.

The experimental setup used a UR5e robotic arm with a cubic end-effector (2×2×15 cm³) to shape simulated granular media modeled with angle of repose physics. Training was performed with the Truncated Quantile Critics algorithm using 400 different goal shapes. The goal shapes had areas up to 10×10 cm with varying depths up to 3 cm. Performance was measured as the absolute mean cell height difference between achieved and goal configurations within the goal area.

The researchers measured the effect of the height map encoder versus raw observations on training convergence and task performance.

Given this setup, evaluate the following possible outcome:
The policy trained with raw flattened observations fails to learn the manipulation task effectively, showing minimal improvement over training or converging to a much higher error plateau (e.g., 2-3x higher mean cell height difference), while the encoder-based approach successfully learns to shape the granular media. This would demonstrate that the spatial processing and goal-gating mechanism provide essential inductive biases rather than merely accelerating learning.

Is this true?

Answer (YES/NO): NO